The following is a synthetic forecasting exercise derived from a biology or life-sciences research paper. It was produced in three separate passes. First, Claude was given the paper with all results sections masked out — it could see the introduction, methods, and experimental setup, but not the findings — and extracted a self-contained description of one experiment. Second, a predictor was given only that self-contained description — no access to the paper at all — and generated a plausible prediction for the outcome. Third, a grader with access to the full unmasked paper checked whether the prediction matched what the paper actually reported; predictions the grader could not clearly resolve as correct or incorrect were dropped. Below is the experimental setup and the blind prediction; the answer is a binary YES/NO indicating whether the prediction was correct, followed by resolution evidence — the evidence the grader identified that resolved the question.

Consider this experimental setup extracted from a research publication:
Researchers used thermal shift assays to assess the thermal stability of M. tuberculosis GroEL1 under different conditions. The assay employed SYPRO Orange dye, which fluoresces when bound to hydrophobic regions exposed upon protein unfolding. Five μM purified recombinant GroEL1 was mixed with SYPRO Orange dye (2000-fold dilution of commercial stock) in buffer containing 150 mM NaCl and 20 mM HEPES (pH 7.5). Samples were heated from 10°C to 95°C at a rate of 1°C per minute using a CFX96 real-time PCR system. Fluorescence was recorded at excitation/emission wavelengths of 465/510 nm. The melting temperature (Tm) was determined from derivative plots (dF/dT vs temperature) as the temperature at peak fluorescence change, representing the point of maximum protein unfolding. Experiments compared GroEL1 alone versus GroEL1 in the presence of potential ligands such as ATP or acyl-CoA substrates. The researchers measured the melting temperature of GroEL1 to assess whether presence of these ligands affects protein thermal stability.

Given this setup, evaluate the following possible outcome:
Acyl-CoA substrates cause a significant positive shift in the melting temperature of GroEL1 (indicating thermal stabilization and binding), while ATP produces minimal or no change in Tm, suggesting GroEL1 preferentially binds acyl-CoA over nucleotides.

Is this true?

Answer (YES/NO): NO